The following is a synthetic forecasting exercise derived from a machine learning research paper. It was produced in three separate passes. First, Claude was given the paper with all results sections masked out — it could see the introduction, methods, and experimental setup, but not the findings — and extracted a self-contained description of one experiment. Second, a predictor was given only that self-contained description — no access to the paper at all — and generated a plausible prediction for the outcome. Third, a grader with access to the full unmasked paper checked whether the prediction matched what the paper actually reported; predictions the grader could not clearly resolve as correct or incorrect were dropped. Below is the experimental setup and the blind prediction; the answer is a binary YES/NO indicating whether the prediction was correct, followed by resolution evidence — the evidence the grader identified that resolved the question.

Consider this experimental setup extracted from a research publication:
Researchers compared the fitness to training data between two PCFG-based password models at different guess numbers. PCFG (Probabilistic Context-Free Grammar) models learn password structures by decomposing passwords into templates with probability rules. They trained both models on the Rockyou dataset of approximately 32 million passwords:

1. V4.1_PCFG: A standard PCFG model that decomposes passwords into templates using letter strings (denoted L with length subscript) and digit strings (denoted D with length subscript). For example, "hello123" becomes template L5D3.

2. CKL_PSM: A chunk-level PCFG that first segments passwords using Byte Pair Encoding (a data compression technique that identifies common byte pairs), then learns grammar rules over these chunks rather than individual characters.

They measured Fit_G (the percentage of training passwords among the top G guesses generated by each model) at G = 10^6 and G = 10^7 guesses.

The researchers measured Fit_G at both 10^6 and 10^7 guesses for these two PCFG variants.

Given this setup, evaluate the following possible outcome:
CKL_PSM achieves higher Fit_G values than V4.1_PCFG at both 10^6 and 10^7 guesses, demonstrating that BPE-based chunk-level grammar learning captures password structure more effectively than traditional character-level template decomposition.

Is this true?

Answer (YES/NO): NO